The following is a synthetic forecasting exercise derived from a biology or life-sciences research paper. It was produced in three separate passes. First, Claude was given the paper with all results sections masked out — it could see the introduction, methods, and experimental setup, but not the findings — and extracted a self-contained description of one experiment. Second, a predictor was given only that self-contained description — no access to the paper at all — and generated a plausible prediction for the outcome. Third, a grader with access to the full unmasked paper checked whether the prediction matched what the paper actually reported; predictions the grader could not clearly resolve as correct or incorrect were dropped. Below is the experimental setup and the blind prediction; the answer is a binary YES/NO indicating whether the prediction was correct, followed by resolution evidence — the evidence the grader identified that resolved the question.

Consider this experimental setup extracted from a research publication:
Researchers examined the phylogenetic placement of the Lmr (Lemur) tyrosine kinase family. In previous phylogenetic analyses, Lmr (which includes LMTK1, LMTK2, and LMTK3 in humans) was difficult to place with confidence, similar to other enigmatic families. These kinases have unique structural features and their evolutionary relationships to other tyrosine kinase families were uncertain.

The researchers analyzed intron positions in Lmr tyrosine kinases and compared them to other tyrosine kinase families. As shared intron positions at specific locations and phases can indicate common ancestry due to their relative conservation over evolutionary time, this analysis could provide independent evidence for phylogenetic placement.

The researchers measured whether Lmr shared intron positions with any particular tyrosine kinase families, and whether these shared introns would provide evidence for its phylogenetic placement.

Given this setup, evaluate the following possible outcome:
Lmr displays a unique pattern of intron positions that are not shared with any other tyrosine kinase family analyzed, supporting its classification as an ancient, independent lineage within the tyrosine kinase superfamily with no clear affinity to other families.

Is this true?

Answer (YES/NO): NO